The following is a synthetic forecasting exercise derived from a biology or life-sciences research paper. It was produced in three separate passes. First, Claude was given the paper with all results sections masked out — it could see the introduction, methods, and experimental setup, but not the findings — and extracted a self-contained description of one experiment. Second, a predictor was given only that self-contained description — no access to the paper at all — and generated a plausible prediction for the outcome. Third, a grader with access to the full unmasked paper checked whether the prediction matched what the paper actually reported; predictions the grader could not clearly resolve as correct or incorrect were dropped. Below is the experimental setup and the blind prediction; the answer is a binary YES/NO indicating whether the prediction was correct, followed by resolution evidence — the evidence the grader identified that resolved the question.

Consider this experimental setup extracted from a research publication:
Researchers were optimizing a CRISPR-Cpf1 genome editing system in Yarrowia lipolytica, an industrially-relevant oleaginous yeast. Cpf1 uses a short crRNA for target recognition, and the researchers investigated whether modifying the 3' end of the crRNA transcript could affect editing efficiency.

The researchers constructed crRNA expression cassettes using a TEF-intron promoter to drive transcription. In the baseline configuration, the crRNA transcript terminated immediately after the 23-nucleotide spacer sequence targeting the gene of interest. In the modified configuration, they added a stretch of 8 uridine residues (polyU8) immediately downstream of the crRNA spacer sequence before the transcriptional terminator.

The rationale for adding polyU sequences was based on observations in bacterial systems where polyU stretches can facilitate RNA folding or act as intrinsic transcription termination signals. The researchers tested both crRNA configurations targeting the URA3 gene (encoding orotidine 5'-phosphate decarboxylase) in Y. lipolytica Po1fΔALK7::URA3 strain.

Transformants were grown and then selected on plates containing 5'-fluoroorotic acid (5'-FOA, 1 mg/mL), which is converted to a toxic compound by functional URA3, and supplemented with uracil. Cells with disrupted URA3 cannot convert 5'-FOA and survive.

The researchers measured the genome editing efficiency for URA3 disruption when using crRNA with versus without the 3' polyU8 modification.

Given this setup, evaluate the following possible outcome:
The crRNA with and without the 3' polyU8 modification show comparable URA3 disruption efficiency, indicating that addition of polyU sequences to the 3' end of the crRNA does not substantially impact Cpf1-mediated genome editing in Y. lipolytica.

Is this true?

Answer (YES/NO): NO